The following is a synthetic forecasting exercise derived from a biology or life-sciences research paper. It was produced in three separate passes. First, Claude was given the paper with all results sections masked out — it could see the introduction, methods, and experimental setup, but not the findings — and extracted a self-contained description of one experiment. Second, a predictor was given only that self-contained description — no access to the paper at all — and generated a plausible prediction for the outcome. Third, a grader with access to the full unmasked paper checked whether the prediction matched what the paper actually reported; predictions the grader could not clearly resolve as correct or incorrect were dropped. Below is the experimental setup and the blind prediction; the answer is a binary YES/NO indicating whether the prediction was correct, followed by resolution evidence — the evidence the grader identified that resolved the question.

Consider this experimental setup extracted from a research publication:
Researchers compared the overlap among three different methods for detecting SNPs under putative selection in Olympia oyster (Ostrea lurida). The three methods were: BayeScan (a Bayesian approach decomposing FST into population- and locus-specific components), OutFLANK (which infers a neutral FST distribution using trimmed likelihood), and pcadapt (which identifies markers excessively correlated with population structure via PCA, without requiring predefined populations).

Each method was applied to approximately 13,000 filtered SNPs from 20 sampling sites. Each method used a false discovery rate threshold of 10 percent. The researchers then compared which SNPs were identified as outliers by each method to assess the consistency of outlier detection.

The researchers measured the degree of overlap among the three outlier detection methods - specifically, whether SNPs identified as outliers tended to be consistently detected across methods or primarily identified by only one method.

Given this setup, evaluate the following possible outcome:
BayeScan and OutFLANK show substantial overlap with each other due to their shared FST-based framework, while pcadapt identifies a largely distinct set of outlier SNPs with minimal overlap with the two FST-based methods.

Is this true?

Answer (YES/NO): NO